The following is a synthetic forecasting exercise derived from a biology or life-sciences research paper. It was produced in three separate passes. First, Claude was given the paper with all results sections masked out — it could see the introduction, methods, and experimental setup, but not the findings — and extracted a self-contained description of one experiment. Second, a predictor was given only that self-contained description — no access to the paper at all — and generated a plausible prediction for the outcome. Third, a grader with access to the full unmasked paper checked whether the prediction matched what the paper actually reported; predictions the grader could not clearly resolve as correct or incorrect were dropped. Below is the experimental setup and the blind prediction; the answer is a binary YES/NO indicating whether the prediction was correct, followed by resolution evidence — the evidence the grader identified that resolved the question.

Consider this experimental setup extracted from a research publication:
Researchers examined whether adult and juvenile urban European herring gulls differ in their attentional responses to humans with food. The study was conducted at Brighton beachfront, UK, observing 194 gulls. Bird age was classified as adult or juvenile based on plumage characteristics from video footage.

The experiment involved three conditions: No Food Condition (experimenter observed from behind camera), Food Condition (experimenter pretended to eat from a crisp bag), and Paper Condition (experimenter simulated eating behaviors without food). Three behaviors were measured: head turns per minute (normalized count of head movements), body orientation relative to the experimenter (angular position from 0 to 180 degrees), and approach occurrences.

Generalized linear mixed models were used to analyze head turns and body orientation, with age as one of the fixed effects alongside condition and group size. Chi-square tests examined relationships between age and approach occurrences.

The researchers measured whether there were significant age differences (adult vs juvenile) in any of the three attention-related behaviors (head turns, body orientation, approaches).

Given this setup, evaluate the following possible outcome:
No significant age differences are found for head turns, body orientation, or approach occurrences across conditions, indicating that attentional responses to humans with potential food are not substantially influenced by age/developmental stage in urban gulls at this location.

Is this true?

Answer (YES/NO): NO